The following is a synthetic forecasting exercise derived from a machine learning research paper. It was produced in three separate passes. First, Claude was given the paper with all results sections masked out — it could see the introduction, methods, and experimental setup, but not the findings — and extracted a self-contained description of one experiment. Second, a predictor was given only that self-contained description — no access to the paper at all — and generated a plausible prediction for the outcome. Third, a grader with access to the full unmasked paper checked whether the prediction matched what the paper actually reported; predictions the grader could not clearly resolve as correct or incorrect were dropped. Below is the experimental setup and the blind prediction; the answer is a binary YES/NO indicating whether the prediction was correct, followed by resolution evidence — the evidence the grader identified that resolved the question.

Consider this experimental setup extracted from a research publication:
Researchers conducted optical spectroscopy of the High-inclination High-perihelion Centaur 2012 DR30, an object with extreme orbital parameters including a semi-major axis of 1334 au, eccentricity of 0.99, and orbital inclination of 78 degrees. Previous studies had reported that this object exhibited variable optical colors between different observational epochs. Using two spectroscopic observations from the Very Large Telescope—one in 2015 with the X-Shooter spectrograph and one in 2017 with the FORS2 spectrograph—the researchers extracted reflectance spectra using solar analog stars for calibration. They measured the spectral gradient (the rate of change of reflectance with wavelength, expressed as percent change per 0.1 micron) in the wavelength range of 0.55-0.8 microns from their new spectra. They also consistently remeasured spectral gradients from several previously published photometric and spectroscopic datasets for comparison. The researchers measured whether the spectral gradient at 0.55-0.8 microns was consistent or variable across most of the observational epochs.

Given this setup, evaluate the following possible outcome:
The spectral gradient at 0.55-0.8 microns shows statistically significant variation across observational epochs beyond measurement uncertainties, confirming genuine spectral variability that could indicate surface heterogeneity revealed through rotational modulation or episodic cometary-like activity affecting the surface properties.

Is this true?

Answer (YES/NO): NO